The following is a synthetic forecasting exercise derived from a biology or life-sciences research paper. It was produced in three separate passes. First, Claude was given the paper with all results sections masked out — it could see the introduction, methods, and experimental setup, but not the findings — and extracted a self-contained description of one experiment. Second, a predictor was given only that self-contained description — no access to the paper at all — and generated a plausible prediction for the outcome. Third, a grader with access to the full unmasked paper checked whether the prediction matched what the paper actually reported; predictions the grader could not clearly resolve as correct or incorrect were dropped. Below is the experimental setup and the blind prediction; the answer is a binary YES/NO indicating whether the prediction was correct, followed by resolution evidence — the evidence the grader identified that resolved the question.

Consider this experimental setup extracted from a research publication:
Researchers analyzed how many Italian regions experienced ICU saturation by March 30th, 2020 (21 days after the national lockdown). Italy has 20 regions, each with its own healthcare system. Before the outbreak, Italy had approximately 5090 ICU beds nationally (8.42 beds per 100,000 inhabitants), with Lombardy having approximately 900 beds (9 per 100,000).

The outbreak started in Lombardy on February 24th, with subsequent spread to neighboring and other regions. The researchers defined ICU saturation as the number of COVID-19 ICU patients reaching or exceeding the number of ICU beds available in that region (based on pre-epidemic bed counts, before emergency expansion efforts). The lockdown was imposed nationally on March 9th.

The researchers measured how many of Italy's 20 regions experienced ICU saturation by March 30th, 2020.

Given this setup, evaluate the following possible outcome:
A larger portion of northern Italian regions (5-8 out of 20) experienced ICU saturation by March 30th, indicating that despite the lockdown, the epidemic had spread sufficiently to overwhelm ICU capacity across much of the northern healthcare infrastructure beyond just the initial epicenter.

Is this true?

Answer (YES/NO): YES